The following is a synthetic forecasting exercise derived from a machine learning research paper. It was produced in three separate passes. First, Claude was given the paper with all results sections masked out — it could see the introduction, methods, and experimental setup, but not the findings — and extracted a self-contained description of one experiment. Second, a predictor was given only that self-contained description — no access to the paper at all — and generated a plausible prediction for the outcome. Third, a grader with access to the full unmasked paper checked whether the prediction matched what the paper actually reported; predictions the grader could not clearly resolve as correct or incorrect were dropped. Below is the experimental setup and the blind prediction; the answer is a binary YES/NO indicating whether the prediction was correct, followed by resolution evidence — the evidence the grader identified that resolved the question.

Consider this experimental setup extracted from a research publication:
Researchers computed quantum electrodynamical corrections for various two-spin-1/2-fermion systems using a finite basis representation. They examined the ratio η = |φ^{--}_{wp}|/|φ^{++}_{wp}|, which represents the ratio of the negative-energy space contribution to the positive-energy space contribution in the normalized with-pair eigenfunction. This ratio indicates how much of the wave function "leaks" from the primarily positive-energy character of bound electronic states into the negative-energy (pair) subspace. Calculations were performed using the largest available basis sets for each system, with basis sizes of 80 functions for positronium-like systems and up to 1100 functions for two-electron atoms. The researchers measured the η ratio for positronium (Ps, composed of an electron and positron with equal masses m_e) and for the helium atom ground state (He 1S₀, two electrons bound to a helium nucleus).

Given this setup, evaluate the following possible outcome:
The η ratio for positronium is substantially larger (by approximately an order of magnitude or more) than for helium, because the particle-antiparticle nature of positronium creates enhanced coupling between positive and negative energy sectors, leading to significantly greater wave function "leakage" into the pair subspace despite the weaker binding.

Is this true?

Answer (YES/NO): NO